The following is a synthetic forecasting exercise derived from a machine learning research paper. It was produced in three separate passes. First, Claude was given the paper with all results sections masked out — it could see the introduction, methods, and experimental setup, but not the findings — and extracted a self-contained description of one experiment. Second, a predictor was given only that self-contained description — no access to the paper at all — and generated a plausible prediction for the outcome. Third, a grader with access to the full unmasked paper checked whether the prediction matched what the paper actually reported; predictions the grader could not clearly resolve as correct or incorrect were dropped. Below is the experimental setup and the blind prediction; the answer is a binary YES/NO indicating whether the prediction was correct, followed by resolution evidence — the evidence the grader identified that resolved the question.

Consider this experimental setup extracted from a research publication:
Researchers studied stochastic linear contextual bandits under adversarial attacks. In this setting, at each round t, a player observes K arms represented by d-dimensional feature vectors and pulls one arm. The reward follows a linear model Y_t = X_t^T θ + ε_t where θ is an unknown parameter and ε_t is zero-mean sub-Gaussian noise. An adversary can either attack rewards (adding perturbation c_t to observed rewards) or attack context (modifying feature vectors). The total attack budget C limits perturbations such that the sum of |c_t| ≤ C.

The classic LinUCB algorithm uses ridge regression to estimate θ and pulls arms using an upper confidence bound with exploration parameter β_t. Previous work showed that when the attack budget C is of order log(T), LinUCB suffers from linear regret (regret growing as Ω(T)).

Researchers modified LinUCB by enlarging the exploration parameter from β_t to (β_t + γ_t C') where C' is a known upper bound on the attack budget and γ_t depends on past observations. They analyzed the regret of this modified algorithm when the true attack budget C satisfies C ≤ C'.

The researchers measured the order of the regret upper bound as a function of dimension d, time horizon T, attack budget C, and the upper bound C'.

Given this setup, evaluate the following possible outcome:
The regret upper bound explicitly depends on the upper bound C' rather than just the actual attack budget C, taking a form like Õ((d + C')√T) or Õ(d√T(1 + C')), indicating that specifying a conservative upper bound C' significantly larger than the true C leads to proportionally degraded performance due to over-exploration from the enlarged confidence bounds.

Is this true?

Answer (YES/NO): NO